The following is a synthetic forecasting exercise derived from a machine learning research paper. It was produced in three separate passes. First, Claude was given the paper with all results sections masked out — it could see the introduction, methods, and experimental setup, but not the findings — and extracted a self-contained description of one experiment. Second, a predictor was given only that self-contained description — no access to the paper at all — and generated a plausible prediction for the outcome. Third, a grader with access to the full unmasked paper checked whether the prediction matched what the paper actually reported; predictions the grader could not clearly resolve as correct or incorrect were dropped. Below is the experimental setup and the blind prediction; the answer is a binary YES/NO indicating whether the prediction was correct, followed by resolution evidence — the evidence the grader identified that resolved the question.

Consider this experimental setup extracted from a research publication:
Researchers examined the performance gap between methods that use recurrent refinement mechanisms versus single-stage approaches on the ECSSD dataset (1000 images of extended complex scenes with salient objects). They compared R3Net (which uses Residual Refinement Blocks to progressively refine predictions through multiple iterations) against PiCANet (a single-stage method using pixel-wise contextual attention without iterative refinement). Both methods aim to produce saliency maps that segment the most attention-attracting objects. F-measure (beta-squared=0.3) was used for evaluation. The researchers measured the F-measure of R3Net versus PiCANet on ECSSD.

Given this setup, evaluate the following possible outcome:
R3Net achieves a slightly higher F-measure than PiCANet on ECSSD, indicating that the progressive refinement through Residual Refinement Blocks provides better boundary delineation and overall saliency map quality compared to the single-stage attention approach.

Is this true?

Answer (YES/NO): NO